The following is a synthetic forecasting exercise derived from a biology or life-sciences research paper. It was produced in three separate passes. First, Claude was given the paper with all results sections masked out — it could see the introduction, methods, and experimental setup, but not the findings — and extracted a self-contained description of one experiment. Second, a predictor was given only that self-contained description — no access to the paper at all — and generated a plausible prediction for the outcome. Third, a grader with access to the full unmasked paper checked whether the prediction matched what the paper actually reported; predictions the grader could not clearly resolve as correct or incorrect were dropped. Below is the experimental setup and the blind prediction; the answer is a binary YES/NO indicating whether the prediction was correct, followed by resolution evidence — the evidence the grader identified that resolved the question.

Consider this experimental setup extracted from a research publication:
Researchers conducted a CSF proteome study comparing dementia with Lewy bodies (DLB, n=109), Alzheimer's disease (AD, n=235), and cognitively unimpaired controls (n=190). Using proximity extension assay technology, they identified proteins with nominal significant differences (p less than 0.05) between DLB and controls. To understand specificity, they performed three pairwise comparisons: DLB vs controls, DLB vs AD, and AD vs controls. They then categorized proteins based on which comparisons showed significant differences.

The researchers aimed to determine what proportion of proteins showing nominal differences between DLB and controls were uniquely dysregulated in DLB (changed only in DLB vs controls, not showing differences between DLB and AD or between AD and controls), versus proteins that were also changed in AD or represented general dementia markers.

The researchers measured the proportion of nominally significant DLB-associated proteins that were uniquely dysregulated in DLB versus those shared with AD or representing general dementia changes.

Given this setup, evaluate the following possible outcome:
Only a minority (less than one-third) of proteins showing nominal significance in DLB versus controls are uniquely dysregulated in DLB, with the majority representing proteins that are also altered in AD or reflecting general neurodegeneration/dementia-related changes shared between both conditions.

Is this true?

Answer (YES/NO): NO